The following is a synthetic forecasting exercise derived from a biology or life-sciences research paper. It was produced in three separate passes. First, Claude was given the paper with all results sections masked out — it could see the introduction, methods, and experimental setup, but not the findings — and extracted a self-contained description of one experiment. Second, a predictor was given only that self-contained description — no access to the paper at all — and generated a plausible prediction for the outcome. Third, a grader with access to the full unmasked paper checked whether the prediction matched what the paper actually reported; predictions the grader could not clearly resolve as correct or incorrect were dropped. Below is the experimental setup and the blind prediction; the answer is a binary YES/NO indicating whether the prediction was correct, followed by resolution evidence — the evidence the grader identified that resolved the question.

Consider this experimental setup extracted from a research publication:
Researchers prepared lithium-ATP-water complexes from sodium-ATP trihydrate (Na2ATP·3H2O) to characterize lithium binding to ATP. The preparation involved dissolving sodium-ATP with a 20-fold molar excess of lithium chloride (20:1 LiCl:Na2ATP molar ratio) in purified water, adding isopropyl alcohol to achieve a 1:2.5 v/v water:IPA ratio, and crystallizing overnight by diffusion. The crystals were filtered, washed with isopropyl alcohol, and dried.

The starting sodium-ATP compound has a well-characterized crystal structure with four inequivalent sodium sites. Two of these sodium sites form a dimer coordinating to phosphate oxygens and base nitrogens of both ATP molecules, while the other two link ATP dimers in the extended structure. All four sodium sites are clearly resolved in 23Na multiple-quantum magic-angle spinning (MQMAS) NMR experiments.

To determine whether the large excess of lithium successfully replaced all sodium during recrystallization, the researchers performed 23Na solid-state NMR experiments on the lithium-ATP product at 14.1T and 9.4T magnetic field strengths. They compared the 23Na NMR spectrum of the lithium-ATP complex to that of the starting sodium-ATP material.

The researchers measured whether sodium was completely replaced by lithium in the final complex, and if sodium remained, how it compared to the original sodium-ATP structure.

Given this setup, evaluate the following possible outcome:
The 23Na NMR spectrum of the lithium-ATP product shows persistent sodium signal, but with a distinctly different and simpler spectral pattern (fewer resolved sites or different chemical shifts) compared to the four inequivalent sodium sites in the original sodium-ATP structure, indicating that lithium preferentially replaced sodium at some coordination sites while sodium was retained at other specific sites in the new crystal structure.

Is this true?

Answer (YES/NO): YES